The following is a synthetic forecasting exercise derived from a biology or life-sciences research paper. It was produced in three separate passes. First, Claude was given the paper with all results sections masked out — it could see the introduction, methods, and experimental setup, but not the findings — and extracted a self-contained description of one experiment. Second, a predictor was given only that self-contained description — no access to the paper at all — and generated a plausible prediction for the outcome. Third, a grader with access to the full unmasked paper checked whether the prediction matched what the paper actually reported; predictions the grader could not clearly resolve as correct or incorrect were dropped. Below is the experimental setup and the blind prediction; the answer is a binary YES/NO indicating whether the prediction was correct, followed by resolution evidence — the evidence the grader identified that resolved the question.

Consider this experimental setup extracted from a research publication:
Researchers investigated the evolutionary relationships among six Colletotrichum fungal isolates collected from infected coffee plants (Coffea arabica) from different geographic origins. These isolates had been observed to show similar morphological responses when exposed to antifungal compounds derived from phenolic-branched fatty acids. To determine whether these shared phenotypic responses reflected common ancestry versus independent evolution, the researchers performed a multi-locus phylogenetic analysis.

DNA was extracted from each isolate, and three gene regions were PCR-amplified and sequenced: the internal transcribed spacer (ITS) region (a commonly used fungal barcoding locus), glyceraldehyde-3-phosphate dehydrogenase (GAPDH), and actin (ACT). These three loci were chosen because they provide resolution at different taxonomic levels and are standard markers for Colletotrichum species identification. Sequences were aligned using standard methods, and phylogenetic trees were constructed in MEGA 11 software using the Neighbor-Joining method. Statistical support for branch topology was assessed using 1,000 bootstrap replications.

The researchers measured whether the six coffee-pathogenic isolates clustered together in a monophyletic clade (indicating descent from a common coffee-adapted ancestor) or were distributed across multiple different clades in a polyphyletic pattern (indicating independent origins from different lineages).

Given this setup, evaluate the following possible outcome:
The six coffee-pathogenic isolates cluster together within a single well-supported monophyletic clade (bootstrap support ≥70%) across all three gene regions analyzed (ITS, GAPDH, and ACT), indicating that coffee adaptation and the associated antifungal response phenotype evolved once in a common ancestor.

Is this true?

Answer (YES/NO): NO